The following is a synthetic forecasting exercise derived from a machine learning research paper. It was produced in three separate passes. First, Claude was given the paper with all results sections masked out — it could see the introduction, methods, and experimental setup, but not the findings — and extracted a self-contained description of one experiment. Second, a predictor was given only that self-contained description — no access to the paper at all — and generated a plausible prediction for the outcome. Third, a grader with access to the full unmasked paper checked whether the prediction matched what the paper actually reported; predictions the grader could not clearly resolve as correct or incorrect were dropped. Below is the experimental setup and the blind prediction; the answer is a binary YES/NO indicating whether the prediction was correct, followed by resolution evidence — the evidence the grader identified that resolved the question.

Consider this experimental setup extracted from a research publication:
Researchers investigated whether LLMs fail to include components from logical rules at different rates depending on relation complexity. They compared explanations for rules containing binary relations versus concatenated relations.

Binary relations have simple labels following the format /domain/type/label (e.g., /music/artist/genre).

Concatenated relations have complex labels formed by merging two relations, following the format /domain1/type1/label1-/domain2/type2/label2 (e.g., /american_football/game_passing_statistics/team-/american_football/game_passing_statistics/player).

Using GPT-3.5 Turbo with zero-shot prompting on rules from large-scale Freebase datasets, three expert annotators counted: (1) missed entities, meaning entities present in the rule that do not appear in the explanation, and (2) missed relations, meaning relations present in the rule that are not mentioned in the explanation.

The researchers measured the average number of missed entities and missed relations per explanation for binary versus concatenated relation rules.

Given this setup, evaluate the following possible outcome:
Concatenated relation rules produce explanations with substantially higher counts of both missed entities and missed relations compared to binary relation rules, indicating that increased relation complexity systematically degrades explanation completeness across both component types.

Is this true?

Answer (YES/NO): NO